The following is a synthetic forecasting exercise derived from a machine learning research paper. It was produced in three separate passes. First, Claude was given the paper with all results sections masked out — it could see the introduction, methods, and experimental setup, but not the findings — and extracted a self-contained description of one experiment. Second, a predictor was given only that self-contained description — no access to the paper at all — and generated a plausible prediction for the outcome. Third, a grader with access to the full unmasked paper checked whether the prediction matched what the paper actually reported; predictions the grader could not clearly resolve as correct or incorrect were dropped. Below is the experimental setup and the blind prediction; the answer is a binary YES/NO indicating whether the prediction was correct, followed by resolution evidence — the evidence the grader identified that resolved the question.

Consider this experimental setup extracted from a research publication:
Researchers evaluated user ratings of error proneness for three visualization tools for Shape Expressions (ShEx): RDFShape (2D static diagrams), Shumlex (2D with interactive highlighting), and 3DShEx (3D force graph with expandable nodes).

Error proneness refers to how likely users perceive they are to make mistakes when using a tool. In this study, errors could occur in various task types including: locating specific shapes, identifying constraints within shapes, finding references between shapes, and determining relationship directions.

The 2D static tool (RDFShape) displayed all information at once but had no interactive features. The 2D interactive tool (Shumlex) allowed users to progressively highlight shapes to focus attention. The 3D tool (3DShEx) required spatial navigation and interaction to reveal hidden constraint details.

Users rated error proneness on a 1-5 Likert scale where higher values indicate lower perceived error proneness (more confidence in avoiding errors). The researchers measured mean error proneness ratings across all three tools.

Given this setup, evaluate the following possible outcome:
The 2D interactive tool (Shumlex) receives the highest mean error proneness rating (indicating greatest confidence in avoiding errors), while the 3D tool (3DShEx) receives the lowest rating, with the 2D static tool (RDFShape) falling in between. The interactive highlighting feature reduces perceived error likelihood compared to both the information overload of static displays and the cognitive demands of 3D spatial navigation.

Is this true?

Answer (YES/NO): NO